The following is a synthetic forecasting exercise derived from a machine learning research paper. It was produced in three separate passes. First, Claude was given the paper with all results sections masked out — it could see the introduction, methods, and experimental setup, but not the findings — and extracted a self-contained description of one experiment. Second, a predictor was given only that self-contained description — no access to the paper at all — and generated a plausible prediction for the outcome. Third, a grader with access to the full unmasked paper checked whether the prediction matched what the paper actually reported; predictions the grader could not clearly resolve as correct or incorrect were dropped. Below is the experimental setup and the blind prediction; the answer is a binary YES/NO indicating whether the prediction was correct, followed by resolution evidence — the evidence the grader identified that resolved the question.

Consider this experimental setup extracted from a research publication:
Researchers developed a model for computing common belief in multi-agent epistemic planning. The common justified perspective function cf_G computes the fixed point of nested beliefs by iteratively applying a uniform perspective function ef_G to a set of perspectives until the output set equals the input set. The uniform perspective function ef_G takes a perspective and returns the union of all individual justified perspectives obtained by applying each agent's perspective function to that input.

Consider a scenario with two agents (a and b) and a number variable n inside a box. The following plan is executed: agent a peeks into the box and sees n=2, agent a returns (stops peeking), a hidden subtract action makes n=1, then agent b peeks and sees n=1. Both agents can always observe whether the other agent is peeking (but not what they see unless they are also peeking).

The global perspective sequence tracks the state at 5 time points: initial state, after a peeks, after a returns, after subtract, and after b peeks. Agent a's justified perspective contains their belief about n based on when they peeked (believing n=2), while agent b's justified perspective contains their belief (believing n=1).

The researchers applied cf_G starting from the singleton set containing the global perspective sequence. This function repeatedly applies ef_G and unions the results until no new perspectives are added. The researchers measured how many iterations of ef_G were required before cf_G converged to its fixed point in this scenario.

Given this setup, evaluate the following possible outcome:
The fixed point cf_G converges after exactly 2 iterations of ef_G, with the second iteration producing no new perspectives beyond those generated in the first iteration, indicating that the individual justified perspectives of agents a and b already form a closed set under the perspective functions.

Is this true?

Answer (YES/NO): NO